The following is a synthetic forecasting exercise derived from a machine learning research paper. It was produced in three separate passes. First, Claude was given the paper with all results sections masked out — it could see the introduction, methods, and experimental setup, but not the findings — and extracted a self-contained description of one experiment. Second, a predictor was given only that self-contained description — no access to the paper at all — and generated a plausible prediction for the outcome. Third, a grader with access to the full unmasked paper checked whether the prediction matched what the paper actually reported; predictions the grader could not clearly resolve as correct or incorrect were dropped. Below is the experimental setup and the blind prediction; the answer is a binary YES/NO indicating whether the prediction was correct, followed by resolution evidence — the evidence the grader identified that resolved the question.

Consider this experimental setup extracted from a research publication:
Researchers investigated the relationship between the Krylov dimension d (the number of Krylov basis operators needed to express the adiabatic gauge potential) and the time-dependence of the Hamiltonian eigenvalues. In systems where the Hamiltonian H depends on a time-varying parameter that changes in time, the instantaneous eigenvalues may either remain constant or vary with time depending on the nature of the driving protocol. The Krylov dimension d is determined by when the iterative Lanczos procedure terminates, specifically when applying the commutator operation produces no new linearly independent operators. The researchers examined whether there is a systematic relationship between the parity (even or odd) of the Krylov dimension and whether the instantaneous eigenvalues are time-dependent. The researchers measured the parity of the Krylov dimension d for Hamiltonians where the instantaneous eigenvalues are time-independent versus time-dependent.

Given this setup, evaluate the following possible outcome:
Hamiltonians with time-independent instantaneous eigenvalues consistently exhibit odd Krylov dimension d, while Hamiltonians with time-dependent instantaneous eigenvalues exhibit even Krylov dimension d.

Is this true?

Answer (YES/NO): NO